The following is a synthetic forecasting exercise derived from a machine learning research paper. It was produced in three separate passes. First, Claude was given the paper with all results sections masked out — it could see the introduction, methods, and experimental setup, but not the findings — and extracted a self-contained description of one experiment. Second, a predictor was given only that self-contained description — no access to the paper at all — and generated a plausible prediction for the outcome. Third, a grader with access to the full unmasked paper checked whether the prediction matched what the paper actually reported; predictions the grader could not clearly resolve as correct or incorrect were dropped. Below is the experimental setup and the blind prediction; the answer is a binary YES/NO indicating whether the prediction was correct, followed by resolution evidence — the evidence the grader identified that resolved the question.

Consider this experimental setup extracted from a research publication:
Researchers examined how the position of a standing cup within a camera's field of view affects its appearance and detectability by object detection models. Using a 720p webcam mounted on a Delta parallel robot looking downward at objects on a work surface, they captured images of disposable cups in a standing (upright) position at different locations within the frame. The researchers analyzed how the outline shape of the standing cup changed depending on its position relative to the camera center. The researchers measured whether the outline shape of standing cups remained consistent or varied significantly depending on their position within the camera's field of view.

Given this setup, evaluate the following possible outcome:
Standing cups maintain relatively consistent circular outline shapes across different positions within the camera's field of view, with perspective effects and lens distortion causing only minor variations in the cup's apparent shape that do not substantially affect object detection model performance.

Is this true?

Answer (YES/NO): NO